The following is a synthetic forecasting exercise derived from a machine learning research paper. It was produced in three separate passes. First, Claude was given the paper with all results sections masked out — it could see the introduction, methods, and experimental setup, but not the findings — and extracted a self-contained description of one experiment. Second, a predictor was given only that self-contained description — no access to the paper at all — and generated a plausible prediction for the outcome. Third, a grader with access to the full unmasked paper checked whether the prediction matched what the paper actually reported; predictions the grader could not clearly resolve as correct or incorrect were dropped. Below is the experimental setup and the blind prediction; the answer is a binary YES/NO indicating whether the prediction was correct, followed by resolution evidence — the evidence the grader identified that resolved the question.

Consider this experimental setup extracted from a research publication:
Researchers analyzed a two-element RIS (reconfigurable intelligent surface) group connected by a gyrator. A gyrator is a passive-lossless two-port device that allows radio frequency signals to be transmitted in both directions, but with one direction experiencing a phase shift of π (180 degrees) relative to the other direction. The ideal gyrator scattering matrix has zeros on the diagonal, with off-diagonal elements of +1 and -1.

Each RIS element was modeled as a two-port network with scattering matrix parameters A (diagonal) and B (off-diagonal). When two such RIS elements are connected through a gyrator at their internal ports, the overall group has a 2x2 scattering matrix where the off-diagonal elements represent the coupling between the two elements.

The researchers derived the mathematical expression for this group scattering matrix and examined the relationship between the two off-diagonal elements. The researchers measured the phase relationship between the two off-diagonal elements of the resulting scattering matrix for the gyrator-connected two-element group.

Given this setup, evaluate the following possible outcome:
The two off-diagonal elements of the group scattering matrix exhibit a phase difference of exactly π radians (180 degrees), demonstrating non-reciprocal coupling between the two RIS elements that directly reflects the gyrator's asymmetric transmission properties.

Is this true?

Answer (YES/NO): YES